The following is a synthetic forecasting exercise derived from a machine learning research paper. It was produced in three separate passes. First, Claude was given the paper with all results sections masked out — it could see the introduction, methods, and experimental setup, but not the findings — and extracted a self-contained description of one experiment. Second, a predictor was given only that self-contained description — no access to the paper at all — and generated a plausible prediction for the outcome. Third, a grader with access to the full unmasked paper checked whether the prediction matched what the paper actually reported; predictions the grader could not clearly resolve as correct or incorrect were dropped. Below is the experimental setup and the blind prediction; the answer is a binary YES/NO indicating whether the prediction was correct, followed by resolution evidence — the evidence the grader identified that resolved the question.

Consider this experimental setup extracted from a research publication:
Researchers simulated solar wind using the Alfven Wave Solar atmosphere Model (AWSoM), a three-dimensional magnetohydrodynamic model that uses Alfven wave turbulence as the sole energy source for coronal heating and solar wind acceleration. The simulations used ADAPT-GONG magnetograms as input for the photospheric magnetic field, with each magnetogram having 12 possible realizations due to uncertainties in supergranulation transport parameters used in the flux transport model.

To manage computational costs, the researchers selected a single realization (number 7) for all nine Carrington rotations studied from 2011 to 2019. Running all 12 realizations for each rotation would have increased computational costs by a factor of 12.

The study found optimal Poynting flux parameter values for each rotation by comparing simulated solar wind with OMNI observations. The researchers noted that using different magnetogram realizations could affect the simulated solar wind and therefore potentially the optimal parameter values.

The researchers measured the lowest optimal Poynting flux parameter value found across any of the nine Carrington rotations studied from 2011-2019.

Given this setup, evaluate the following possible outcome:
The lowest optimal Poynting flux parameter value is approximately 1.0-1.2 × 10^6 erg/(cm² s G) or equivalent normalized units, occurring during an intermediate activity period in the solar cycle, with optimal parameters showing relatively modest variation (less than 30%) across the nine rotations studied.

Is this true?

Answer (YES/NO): NO